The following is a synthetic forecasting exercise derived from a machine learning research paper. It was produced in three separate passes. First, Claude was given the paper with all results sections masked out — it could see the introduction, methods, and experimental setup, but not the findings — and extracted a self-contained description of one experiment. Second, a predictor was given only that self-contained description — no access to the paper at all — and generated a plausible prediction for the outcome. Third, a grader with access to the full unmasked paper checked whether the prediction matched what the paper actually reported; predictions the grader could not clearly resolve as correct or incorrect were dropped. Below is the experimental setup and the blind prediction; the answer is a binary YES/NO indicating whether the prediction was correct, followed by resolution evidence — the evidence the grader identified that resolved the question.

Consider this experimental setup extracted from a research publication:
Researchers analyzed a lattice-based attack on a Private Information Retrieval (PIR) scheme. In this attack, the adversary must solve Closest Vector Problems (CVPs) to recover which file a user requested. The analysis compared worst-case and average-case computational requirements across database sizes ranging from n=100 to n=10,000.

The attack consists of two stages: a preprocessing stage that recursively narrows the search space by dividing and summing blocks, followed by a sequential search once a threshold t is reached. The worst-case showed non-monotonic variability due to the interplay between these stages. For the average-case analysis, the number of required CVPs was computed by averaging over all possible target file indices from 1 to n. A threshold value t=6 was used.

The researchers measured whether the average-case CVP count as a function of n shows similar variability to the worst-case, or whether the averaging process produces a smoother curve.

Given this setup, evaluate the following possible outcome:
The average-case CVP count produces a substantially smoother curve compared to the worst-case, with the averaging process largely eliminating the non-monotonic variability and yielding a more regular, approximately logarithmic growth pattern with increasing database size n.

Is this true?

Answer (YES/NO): YES